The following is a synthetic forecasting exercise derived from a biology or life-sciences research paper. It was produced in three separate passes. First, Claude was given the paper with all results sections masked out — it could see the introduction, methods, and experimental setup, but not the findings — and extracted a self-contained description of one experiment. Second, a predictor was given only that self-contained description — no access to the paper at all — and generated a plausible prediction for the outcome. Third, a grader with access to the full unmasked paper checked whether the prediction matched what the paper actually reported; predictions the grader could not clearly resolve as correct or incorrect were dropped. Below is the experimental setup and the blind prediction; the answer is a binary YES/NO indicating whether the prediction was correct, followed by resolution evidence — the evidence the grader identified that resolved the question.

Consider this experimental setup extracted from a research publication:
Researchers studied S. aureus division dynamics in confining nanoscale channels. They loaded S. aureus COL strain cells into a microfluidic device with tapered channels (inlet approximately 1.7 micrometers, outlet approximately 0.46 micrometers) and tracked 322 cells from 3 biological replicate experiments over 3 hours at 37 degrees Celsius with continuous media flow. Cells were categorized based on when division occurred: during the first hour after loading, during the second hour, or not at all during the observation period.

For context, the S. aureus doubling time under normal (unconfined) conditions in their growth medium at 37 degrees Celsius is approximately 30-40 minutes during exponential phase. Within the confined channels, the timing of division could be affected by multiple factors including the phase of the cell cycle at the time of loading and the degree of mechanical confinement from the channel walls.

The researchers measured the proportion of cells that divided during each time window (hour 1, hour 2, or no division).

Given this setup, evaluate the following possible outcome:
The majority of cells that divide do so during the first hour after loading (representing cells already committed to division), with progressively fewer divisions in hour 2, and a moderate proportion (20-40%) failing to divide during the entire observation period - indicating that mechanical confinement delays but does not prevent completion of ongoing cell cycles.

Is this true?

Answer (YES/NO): NO